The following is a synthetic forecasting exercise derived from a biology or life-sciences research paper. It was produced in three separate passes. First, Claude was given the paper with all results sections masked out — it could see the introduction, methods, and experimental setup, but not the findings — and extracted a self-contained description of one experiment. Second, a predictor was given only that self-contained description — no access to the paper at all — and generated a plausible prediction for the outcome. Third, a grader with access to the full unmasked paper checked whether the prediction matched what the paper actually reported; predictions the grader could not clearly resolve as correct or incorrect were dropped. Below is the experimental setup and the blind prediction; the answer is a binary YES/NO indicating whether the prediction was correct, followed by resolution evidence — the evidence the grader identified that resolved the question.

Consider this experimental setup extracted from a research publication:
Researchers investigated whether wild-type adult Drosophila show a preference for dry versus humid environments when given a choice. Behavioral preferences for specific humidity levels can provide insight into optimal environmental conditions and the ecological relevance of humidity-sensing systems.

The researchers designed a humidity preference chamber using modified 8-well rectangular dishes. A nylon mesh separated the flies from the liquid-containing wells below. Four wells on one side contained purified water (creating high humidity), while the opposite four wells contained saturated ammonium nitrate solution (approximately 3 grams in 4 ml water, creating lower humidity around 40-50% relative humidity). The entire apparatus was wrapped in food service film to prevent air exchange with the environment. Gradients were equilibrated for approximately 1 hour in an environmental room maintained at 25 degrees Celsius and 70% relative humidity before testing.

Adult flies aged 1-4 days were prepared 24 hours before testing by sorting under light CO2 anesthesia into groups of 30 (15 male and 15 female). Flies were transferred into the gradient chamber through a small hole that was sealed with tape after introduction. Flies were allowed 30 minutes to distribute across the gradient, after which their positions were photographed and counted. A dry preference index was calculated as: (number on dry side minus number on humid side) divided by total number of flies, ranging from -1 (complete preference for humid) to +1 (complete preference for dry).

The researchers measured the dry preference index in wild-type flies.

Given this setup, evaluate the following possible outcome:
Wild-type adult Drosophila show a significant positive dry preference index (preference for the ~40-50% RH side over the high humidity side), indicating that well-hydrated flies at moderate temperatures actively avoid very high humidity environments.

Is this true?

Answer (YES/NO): YES